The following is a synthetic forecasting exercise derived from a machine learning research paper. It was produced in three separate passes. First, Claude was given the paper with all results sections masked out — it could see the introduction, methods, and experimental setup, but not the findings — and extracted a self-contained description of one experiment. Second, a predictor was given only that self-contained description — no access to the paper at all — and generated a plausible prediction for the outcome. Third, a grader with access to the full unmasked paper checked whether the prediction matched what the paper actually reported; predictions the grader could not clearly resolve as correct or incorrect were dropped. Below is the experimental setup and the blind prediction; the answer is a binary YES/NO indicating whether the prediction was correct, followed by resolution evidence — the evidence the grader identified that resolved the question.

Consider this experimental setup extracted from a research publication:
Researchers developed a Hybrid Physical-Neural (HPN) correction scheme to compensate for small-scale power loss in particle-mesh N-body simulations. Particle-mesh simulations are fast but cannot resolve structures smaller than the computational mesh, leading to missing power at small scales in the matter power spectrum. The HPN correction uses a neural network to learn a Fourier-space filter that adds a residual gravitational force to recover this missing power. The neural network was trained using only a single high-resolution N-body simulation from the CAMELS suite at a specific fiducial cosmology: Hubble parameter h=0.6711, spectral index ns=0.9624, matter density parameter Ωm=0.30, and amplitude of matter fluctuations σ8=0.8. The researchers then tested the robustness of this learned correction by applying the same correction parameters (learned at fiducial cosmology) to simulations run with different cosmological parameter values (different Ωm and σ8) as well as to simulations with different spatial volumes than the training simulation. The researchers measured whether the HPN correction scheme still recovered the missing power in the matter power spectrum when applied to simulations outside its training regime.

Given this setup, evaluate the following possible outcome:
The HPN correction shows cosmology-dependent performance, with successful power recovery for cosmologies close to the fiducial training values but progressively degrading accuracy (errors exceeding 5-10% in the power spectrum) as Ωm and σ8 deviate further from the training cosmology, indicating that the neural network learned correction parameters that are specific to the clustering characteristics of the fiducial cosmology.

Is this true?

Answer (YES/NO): NO